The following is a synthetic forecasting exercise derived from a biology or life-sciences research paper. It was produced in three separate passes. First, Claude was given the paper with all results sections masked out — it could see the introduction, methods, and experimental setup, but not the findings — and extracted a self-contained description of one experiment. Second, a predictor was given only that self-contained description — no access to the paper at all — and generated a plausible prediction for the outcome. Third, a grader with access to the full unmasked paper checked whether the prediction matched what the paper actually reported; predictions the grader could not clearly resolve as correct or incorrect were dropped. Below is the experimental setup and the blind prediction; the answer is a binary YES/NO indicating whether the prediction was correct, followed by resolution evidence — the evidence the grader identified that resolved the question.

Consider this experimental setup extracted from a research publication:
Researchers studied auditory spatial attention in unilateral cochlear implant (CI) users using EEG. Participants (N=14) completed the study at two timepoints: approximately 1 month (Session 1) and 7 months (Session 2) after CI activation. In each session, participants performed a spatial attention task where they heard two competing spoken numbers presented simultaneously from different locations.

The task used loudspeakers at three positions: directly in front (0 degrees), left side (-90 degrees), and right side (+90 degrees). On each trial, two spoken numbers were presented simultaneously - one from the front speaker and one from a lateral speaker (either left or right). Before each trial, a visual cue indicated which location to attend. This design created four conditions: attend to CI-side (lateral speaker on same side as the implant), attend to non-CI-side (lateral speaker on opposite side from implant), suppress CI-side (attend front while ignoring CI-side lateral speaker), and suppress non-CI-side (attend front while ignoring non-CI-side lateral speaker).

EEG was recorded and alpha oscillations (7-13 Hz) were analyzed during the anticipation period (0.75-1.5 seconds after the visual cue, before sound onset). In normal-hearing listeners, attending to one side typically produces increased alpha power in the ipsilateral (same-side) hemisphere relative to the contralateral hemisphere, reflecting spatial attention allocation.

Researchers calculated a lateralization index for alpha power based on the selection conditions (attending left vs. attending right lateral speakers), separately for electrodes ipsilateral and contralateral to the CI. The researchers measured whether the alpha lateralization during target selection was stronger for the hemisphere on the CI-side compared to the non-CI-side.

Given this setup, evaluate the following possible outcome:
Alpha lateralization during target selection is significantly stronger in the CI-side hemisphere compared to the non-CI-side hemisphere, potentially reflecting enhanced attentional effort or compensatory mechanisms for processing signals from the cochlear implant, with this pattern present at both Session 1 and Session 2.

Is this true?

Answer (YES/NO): NO